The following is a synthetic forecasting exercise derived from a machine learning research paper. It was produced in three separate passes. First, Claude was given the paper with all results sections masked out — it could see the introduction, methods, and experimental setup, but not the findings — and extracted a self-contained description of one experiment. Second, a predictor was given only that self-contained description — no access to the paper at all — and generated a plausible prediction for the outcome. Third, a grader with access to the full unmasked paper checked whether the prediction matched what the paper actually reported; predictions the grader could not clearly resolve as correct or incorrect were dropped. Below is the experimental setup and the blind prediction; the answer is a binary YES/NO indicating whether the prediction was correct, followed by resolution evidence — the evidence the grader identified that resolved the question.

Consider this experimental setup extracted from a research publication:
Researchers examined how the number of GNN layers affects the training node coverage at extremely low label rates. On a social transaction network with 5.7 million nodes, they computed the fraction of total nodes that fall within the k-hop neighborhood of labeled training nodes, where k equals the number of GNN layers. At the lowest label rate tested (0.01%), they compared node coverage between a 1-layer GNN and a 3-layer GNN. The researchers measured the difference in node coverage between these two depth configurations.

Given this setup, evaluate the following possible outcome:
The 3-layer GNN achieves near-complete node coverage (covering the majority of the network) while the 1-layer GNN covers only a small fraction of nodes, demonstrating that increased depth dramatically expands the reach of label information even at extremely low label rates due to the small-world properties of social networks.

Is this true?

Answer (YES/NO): NO